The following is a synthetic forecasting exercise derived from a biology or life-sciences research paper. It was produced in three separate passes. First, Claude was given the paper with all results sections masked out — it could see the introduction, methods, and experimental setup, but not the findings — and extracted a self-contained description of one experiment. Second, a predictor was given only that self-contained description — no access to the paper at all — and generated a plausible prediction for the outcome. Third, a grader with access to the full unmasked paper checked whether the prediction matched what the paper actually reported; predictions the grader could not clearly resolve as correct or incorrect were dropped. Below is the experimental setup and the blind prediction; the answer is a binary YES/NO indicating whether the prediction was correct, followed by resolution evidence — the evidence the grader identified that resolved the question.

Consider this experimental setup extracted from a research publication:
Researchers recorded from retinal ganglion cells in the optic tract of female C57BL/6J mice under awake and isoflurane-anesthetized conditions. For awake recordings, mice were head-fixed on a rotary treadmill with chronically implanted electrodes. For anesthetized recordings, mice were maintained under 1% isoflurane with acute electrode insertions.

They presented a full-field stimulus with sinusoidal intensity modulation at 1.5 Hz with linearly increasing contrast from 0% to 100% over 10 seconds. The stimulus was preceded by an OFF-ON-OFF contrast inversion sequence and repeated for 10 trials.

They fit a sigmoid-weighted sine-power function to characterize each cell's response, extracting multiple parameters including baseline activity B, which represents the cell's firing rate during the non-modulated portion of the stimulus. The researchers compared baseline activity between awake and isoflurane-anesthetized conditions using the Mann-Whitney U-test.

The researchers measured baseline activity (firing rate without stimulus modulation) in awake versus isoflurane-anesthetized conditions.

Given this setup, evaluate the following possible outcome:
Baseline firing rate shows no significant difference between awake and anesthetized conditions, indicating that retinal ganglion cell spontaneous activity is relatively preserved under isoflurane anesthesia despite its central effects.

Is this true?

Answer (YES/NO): NO